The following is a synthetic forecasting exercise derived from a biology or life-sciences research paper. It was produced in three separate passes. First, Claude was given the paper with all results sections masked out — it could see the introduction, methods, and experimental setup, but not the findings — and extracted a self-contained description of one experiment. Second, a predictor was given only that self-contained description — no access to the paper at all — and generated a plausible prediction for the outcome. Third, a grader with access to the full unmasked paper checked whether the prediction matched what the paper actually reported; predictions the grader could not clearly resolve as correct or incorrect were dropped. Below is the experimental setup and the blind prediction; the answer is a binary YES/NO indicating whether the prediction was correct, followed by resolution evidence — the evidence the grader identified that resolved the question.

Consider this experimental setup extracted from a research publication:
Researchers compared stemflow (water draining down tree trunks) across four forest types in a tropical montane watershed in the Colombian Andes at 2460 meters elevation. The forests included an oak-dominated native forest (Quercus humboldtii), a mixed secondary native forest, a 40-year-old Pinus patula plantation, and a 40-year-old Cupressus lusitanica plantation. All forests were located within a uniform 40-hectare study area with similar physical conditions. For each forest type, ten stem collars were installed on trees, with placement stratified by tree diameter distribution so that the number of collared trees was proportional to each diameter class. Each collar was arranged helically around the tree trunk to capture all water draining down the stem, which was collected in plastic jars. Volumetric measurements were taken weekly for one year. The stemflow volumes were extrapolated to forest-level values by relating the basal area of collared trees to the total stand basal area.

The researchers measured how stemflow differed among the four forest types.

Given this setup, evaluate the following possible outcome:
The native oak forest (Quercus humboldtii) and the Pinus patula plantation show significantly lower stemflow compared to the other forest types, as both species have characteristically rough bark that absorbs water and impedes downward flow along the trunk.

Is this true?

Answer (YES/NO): NO